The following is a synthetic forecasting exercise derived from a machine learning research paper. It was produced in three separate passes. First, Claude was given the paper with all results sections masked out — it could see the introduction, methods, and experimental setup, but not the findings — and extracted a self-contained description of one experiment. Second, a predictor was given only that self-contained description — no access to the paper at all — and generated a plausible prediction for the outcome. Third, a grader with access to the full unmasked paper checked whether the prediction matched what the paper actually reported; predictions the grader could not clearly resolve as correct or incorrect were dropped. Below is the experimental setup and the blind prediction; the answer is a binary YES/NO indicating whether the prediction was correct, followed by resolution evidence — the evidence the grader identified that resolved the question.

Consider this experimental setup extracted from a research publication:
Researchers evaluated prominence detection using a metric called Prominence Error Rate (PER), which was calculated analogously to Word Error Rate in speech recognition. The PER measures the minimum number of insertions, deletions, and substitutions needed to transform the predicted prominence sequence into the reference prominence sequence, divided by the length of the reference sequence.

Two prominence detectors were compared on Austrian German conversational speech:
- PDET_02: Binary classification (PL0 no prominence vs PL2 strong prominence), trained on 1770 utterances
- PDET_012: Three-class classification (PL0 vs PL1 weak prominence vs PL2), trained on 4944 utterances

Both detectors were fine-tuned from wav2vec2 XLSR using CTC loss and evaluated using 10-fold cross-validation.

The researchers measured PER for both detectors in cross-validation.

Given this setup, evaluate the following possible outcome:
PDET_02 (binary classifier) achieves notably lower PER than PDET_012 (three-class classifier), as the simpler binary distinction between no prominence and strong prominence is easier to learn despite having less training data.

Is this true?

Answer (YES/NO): YES